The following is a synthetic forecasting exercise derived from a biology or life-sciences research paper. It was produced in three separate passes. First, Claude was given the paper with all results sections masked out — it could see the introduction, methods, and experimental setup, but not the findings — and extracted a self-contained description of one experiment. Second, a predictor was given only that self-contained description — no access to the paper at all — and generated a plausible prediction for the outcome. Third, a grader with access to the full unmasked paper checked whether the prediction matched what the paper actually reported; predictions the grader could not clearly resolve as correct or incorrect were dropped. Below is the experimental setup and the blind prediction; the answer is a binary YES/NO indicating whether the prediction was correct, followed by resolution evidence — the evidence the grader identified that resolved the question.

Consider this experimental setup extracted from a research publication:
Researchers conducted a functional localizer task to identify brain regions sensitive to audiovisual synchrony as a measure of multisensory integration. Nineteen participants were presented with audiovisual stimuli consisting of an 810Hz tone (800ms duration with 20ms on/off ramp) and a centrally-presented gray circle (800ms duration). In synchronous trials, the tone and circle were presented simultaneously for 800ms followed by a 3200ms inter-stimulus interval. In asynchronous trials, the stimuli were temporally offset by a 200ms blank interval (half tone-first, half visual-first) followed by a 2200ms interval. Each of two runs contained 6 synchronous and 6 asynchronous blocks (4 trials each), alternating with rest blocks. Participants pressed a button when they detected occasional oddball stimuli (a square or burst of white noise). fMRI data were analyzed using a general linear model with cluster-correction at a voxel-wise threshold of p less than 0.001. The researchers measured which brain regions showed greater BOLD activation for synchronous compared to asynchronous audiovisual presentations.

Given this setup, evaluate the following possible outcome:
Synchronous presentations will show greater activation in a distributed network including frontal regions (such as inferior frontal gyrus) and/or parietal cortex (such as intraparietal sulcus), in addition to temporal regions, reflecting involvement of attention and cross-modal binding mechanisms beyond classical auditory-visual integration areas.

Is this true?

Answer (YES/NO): NO